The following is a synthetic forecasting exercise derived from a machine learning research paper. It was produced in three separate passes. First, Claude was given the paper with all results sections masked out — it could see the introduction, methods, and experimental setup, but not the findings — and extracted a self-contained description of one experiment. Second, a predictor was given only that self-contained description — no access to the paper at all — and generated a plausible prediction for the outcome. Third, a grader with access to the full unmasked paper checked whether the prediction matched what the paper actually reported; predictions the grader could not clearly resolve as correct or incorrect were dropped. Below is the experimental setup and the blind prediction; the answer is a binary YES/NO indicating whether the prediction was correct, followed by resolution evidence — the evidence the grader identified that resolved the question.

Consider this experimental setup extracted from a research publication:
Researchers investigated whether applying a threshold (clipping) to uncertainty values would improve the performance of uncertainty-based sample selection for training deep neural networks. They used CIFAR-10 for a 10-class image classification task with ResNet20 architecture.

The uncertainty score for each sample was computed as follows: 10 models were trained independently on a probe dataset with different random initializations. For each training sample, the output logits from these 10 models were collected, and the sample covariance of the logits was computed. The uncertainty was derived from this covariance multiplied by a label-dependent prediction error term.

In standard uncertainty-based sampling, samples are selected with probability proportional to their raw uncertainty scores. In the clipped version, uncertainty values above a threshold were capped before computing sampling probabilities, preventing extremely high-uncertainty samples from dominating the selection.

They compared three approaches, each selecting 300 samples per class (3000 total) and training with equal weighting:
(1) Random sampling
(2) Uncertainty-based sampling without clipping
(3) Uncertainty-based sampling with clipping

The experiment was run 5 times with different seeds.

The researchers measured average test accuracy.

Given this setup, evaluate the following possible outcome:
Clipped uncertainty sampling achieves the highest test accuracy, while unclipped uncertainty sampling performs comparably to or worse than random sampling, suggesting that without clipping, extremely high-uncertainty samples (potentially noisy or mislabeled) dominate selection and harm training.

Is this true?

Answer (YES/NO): NO